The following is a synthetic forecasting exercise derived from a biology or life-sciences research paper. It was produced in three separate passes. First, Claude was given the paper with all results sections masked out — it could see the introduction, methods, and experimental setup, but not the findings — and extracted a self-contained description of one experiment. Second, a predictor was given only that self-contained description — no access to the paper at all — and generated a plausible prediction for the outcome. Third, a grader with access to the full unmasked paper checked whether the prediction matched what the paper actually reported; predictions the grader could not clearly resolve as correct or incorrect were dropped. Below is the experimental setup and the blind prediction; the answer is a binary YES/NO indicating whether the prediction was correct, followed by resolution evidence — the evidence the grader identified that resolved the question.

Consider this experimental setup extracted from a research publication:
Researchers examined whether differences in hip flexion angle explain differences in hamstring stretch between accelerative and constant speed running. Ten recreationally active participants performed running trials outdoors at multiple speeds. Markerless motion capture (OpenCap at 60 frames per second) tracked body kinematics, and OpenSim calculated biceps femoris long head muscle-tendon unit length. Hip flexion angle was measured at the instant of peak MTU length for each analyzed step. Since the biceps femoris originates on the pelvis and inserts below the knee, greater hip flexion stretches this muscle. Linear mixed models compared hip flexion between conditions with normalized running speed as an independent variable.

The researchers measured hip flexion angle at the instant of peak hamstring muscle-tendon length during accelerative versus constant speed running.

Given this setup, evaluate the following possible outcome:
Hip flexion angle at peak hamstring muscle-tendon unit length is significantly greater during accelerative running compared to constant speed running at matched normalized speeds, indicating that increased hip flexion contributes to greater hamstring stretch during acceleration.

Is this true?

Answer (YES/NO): YES